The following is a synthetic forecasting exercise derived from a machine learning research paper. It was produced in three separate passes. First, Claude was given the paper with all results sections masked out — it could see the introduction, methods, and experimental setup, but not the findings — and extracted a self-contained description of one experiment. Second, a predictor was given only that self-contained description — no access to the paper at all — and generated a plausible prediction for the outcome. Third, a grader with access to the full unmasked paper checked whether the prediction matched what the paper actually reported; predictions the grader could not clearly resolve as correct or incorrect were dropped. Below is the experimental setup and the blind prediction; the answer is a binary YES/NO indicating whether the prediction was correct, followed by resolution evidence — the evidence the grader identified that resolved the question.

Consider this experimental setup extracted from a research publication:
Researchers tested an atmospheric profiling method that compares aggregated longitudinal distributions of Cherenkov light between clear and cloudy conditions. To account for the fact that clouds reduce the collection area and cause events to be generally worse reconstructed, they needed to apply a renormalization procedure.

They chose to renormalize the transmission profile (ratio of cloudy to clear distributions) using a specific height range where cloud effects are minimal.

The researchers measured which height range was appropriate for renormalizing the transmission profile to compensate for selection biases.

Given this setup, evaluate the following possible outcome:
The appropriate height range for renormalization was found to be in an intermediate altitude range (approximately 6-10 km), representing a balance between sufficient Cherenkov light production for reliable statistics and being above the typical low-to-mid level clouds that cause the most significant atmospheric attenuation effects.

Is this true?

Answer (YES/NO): NO